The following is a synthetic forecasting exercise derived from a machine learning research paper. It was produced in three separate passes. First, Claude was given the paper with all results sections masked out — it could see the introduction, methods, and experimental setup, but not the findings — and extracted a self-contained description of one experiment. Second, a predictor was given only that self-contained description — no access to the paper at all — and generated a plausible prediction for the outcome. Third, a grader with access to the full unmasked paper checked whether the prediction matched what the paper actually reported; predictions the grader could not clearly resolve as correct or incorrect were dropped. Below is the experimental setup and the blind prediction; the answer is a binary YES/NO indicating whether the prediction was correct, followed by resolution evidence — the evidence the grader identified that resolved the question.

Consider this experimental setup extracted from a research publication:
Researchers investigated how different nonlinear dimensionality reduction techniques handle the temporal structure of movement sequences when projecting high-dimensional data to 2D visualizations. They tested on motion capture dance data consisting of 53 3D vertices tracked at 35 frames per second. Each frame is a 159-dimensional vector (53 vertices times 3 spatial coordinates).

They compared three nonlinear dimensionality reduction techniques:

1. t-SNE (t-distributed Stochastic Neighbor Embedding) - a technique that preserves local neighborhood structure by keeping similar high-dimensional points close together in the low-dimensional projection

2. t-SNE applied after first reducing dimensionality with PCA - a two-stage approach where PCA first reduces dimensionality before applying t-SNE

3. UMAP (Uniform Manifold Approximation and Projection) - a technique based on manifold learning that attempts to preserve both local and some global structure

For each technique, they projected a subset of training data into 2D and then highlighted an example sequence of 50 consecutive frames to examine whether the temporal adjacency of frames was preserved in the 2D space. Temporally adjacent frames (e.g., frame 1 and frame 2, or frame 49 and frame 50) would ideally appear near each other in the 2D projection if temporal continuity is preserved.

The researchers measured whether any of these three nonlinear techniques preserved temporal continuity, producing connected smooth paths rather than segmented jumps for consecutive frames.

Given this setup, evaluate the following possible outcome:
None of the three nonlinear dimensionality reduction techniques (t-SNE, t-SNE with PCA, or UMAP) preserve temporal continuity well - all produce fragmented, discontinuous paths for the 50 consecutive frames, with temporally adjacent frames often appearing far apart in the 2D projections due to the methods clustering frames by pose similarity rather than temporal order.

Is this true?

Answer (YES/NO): YES